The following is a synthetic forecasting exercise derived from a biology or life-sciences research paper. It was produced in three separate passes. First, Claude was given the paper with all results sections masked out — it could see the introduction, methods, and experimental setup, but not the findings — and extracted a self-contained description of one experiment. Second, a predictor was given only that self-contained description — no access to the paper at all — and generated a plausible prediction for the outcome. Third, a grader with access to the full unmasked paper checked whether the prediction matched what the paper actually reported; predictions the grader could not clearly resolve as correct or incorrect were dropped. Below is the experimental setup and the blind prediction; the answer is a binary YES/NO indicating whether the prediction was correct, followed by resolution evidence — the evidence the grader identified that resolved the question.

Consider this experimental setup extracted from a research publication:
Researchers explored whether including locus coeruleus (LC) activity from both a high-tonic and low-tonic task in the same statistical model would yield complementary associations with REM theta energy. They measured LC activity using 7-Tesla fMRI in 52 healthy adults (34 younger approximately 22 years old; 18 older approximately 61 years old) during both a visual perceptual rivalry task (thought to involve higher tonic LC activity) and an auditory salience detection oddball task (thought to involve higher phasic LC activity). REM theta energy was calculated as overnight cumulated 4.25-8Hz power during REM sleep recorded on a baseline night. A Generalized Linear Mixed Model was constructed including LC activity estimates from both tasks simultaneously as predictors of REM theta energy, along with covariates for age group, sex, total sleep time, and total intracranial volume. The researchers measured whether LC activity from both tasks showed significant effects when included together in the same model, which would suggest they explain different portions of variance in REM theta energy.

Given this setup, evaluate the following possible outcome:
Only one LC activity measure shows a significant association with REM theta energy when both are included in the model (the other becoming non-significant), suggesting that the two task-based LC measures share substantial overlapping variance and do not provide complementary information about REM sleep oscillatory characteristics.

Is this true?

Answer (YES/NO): NO